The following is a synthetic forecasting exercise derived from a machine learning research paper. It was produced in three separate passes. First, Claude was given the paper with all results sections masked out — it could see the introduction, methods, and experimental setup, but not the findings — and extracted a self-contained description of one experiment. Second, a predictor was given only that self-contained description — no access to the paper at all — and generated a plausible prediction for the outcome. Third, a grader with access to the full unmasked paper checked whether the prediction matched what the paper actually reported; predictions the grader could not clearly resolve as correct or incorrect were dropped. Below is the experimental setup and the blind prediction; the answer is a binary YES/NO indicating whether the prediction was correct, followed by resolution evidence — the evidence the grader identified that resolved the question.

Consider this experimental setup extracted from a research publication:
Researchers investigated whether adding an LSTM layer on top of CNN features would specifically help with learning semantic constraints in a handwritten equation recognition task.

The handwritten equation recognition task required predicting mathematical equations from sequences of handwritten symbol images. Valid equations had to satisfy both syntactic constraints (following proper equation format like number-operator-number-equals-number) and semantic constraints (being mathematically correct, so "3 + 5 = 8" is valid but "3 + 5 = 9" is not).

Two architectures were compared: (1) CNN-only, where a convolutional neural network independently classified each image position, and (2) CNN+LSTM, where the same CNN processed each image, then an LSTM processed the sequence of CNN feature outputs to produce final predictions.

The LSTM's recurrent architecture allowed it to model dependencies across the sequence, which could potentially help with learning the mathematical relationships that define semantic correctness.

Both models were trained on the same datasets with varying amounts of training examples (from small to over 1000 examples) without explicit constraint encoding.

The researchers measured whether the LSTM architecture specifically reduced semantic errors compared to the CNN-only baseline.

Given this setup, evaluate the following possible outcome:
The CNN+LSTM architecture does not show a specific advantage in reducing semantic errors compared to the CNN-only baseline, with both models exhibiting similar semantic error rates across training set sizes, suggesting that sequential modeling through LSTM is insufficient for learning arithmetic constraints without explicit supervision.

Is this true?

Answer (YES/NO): NO